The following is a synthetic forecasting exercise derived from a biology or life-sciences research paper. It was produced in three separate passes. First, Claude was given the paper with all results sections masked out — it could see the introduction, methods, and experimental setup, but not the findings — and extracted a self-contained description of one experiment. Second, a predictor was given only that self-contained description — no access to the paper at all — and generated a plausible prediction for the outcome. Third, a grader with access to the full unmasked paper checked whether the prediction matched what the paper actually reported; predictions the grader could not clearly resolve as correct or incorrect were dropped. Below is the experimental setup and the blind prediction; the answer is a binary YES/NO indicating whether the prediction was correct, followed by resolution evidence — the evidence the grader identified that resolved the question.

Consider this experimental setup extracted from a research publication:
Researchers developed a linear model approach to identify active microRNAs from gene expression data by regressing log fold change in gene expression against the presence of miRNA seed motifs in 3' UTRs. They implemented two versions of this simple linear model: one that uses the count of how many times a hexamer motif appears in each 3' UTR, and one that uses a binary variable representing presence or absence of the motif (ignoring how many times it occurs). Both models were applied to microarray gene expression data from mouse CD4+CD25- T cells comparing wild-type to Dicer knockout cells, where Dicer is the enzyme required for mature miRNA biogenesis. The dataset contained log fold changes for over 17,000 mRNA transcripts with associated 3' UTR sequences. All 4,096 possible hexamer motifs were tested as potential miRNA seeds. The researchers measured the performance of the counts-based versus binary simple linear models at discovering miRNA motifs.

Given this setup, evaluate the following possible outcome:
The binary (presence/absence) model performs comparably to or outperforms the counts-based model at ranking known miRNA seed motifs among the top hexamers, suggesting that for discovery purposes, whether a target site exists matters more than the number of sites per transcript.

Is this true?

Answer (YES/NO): YES